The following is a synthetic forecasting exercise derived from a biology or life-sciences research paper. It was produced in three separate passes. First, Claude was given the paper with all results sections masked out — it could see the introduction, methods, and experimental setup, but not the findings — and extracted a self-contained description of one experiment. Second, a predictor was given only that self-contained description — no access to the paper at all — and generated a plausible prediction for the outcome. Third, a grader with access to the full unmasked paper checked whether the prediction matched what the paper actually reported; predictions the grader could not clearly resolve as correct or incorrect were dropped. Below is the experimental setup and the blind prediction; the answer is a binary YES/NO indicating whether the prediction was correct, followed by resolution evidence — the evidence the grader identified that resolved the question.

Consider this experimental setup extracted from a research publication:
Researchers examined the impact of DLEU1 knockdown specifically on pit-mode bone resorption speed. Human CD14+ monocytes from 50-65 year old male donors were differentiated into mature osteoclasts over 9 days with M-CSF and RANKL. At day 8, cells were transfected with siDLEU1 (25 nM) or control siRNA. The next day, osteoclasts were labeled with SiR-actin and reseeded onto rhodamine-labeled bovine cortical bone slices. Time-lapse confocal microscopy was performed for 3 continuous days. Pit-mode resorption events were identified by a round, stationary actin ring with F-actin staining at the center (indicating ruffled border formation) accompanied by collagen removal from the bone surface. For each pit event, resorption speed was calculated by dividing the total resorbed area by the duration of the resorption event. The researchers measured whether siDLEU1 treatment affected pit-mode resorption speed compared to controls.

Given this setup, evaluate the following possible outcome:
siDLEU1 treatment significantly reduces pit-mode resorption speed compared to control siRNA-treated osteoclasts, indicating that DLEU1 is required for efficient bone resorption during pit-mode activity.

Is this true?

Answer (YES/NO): YES